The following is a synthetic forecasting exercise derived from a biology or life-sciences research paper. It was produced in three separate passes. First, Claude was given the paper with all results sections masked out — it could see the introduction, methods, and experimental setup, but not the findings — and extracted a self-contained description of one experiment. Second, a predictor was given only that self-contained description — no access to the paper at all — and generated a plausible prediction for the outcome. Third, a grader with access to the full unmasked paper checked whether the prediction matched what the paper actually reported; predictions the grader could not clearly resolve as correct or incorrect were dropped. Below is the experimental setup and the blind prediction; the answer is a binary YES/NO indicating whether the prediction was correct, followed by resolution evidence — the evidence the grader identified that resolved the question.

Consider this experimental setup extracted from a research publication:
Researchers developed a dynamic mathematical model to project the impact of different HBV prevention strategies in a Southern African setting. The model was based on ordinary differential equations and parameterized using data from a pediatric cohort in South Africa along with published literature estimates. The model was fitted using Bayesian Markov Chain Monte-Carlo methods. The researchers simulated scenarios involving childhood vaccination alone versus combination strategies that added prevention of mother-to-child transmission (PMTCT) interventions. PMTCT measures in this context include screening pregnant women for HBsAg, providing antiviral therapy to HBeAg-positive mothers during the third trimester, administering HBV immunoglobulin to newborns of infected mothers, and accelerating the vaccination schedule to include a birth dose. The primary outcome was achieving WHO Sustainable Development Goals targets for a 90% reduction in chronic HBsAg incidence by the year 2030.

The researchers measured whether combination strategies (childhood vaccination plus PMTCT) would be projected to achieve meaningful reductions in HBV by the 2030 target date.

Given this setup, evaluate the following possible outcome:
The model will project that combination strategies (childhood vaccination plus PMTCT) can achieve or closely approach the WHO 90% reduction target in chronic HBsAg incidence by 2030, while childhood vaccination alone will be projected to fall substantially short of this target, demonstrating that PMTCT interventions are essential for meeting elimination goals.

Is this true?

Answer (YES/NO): YES